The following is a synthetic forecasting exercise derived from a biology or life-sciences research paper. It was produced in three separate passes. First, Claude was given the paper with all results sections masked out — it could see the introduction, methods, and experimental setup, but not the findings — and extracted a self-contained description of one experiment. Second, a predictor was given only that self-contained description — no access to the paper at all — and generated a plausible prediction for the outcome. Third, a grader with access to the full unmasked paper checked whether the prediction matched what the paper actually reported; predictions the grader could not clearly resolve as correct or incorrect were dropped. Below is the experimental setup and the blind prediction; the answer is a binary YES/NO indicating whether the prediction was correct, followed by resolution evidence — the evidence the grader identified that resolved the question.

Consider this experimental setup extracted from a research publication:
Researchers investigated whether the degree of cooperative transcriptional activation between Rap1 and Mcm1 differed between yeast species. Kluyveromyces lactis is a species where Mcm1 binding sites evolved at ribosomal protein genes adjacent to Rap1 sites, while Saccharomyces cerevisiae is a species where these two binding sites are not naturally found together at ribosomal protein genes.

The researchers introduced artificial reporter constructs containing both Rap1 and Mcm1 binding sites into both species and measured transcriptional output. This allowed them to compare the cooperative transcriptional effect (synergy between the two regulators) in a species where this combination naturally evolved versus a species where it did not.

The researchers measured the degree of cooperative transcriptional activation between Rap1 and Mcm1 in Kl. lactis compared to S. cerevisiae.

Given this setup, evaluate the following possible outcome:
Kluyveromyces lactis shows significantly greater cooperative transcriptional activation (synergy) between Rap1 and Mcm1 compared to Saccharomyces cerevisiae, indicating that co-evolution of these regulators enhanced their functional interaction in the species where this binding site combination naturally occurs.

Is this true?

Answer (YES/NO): NO